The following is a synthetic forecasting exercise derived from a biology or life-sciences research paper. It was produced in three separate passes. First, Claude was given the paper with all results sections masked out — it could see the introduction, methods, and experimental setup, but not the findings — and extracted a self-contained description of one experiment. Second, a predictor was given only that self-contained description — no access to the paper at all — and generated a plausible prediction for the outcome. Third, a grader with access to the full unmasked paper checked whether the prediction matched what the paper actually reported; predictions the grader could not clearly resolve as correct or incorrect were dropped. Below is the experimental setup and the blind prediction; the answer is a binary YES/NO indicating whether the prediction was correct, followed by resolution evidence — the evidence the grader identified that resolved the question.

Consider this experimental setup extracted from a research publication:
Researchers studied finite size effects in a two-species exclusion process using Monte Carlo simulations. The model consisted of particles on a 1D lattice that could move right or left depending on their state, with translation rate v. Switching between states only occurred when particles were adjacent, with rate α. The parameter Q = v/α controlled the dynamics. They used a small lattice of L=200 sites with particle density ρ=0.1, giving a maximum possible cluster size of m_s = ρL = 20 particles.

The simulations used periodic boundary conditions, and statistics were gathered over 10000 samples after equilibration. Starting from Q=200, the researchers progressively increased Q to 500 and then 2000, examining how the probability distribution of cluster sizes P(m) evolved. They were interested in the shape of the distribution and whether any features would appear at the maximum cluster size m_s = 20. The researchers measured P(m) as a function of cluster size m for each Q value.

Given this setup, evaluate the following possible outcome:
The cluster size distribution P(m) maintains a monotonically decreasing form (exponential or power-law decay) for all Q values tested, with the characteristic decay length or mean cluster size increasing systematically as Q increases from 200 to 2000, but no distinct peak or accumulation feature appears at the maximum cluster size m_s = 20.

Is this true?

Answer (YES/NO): NO